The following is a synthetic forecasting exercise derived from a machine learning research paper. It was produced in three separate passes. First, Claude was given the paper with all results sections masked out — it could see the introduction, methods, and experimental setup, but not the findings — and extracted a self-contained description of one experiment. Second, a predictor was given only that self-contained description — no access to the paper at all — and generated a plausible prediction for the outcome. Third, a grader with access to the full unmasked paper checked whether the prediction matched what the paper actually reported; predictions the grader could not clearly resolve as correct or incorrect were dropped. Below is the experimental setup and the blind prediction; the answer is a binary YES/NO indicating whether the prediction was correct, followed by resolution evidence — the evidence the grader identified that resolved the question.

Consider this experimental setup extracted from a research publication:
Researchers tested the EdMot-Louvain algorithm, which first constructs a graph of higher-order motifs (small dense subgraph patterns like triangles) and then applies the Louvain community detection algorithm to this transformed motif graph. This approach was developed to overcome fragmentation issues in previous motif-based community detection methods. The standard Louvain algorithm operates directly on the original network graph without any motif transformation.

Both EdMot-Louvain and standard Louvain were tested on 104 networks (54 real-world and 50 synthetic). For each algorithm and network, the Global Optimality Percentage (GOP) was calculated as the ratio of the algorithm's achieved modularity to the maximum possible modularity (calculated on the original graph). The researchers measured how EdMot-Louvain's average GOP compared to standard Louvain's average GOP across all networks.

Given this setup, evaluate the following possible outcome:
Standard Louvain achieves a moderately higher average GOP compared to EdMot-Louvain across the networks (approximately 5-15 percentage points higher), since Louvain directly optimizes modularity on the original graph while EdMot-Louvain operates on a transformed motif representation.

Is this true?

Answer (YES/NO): NO